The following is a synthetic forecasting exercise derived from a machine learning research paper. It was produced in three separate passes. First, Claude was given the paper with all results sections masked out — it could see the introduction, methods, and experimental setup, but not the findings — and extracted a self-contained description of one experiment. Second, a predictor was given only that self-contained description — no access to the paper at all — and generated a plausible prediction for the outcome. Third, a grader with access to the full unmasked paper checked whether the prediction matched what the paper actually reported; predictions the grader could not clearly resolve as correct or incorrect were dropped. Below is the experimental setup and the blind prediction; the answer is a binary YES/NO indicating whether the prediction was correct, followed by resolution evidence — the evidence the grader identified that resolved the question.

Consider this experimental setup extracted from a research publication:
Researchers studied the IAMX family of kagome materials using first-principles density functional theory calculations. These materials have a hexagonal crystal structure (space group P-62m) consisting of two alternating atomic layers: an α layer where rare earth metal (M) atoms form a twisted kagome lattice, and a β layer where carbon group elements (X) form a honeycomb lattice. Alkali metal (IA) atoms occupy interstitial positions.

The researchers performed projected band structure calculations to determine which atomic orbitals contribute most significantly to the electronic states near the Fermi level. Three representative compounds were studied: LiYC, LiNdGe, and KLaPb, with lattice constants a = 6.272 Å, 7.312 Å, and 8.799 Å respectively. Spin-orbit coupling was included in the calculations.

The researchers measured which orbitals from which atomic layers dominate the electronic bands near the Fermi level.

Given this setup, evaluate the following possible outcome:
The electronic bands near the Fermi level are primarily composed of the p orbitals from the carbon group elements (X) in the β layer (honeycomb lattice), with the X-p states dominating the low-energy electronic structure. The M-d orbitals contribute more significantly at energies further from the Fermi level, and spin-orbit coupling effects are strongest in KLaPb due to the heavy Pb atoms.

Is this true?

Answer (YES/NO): NO